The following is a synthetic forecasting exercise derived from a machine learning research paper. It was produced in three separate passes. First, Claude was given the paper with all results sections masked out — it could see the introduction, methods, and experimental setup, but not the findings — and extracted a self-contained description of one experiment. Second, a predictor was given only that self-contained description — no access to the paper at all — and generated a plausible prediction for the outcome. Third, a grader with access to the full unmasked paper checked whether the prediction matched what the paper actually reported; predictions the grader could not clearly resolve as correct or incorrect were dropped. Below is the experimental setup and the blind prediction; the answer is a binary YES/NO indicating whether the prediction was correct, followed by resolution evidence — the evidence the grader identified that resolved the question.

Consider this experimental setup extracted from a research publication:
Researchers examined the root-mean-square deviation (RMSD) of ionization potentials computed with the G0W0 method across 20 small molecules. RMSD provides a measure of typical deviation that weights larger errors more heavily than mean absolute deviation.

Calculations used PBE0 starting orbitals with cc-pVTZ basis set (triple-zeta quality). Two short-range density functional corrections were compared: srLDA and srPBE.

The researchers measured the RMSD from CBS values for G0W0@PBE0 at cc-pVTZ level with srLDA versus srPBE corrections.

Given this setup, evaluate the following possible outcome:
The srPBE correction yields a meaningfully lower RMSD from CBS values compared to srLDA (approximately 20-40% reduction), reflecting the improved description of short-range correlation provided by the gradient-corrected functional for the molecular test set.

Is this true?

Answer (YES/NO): NO